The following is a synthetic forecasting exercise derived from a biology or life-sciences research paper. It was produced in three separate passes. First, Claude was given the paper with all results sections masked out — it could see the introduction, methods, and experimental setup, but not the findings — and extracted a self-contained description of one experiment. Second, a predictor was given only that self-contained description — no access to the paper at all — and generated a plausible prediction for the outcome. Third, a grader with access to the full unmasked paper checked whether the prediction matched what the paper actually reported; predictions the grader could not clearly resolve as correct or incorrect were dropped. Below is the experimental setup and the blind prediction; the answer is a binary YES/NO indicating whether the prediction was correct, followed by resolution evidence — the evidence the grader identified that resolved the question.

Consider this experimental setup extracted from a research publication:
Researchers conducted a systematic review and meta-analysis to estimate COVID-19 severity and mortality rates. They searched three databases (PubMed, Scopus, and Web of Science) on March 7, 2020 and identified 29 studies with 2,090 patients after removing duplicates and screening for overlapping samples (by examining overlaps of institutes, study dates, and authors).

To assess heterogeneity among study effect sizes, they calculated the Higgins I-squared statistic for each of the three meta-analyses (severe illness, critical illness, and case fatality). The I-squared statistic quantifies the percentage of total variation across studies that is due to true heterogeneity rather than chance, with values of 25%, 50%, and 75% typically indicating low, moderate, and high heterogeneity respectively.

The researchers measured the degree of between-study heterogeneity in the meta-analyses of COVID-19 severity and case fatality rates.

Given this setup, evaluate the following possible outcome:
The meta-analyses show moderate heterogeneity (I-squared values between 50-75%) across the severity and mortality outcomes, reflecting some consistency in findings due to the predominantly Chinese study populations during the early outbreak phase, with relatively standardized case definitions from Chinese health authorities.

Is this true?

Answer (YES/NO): NO